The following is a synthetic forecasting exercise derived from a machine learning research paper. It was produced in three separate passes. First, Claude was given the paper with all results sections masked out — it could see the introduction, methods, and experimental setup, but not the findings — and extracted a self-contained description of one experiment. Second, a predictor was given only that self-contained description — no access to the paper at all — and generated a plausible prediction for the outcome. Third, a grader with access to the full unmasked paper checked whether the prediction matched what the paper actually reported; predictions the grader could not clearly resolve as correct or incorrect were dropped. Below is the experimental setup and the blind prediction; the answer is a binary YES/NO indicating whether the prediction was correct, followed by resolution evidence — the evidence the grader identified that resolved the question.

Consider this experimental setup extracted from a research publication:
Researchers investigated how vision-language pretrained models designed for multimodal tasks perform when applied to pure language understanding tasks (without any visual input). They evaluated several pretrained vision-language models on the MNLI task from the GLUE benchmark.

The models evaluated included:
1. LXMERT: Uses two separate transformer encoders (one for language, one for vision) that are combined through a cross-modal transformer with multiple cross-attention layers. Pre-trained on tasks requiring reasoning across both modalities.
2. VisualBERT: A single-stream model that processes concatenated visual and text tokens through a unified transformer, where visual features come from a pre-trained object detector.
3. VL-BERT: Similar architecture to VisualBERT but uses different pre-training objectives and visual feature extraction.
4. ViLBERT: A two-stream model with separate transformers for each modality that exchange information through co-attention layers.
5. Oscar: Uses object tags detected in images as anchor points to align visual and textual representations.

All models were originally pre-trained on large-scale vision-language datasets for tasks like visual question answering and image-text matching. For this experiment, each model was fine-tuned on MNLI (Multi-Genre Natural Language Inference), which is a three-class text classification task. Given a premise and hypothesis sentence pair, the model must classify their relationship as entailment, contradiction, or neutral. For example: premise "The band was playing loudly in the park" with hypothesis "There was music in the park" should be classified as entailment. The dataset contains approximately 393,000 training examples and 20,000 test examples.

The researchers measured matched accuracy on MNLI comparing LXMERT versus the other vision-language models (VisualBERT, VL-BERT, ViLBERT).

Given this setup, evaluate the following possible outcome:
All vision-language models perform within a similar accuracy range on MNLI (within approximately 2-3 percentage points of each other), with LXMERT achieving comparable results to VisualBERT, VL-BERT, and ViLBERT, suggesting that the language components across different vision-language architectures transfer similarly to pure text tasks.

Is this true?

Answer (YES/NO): NO